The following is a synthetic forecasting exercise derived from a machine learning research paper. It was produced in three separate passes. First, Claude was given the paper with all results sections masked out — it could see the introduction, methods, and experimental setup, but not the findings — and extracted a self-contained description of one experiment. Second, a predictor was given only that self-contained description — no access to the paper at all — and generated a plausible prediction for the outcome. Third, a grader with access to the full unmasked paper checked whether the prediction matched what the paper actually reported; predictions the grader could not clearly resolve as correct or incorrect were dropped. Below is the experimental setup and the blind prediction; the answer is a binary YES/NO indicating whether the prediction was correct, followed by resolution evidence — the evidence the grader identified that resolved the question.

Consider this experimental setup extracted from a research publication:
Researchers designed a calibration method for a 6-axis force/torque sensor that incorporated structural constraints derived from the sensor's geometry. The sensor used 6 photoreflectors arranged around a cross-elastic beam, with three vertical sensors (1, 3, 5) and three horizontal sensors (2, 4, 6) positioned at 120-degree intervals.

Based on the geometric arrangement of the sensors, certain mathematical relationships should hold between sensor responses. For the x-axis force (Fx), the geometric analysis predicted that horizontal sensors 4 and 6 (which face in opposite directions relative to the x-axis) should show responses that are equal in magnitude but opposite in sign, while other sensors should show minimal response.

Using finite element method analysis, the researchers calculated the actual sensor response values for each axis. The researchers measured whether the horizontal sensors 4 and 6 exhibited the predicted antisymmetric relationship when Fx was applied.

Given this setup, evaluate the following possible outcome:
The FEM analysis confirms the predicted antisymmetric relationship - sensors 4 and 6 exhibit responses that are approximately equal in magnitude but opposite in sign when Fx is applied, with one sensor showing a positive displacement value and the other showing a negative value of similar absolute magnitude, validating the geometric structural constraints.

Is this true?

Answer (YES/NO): YES